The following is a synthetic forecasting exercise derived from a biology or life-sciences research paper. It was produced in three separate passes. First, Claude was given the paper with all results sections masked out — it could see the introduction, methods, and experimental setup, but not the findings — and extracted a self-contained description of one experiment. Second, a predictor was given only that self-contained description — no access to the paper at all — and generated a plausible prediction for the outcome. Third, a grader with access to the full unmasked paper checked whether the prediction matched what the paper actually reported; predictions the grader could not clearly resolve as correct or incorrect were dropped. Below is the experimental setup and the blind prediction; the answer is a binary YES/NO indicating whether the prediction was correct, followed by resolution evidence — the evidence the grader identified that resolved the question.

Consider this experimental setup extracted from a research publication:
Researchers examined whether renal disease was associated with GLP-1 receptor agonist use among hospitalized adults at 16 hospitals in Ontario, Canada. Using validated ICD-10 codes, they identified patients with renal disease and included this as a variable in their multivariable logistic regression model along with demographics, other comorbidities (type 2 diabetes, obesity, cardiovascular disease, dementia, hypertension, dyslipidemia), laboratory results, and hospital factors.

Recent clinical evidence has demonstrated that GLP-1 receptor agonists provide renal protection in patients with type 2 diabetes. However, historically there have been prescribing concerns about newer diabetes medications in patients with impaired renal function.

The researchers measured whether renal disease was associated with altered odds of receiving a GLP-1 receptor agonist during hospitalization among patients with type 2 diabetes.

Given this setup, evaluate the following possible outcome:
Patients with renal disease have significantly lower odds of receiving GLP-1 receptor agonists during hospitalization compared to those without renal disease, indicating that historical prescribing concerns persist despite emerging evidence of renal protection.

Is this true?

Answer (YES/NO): NO